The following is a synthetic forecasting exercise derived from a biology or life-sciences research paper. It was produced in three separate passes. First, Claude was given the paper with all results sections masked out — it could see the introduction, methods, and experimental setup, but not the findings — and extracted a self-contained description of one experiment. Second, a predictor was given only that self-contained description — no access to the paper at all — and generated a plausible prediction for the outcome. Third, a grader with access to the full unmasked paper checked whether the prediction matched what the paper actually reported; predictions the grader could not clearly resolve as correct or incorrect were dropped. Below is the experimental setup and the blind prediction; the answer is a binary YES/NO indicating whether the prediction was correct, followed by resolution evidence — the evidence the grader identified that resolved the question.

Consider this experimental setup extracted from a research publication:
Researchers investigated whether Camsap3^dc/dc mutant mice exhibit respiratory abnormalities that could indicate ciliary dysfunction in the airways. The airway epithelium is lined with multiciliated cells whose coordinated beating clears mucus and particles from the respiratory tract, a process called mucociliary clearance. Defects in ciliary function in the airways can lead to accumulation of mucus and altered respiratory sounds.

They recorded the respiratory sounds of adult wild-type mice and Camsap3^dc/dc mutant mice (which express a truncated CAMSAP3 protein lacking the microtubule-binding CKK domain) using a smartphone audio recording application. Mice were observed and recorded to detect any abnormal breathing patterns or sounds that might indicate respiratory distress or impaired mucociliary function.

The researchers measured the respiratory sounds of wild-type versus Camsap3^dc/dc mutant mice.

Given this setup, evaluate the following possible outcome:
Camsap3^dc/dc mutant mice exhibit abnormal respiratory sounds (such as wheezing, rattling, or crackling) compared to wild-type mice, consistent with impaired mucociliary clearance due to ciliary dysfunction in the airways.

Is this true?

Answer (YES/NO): YES